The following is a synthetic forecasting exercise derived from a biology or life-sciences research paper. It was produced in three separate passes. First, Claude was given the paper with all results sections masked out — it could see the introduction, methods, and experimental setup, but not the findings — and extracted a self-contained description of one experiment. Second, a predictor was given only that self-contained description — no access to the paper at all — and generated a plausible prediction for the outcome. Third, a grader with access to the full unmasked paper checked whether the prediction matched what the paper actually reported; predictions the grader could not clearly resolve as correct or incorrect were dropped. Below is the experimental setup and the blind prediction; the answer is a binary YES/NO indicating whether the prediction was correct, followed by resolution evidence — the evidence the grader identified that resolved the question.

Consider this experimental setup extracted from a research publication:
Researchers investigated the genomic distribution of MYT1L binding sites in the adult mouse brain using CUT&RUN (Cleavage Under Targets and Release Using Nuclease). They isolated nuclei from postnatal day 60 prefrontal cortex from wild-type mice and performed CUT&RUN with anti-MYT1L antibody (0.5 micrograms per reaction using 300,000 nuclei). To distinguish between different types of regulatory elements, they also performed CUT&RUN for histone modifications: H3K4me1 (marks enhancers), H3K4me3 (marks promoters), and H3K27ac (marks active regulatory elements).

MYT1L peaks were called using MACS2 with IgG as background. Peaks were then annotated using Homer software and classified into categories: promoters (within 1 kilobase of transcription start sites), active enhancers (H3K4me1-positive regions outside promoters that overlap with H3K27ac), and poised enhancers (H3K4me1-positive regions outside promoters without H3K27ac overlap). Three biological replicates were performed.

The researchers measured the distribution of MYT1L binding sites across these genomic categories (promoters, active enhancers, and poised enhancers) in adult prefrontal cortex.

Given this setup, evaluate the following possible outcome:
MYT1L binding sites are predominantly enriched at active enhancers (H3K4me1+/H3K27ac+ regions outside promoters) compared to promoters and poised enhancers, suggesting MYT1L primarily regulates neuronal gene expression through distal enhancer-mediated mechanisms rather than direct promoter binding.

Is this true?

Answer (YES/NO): YES